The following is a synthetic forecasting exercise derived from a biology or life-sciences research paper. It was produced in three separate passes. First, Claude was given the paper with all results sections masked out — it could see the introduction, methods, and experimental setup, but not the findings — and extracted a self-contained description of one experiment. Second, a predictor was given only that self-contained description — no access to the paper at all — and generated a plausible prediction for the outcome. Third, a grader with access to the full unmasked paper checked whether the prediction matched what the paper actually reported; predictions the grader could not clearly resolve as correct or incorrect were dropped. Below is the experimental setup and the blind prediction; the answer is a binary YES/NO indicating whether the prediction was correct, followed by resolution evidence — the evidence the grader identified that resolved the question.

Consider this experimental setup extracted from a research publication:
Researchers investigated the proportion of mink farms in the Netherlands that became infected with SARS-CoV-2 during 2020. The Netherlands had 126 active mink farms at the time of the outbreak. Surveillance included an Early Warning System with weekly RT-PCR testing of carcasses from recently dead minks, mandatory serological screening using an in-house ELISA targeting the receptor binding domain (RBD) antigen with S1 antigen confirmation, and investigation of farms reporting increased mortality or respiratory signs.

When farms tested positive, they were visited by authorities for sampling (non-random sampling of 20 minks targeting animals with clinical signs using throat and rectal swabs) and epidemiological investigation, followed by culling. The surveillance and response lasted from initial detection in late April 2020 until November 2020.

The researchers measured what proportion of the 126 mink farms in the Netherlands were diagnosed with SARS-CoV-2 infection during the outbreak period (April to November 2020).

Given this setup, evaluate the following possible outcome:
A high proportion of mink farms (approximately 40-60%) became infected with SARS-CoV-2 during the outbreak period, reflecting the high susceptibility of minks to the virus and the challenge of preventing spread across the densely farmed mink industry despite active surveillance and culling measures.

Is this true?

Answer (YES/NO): YES